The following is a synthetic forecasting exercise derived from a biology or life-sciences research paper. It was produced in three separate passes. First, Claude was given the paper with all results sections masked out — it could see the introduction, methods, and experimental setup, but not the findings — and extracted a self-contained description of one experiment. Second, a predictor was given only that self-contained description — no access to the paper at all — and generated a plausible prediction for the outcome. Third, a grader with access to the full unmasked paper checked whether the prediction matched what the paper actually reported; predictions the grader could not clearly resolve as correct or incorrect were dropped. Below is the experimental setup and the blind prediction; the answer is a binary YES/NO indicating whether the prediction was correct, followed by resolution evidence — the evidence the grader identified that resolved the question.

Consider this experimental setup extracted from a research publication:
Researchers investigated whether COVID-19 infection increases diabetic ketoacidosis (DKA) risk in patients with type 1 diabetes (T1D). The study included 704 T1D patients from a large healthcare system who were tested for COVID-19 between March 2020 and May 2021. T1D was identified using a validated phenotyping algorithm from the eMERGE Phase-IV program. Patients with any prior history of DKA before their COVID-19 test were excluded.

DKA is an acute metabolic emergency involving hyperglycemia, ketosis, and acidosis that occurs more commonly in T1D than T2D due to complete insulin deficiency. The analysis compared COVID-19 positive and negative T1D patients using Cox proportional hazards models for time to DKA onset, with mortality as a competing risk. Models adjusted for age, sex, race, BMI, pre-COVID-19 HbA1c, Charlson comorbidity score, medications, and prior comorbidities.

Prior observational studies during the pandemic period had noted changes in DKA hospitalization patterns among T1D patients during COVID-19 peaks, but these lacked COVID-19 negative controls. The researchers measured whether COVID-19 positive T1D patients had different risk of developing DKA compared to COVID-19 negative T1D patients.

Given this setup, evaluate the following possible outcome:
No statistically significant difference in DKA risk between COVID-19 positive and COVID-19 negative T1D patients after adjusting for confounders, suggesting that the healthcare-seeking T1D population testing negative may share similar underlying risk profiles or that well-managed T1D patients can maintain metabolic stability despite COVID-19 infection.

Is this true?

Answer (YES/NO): YES